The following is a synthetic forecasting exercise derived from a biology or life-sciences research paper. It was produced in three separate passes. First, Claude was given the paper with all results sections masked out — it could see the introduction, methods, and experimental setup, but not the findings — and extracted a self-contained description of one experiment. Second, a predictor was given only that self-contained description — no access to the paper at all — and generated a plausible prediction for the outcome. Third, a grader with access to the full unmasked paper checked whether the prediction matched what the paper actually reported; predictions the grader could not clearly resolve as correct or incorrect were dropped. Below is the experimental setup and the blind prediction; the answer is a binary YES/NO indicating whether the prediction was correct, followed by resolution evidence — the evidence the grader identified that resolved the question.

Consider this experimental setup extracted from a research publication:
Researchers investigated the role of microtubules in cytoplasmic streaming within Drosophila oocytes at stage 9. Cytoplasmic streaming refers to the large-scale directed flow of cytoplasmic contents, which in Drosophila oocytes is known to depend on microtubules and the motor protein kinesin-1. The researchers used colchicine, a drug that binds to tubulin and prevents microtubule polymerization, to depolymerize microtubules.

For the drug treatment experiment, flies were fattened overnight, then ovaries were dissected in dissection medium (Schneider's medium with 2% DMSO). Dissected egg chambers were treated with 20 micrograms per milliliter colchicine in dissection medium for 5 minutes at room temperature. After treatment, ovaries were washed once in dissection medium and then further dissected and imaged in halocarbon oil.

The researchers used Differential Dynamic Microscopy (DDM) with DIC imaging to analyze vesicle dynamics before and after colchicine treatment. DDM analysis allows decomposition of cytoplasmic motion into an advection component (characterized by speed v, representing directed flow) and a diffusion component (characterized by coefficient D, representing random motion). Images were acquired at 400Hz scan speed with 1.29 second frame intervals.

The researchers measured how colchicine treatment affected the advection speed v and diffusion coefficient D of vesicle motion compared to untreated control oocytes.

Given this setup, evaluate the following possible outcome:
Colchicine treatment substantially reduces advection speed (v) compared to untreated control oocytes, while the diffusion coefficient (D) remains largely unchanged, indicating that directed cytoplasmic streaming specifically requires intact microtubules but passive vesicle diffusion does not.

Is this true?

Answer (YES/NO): NO